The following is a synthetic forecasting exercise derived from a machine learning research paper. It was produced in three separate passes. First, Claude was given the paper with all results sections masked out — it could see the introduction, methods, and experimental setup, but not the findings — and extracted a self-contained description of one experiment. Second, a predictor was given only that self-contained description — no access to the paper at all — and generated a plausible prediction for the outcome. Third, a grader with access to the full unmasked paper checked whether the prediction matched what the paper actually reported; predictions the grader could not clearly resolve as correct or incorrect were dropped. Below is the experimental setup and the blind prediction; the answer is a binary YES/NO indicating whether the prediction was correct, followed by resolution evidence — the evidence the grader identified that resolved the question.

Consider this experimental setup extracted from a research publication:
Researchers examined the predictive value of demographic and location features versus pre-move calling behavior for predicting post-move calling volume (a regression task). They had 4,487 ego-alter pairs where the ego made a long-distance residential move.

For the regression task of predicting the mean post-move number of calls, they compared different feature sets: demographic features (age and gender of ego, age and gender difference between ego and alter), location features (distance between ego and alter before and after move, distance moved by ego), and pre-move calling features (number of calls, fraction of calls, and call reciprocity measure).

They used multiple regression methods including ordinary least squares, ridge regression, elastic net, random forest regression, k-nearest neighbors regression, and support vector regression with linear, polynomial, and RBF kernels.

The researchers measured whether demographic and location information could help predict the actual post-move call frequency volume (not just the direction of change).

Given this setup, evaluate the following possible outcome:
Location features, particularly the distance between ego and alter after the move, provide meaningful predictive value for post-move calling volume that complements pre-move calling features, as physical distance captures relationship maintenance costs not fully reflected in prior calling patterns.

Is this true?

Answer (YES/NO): NO